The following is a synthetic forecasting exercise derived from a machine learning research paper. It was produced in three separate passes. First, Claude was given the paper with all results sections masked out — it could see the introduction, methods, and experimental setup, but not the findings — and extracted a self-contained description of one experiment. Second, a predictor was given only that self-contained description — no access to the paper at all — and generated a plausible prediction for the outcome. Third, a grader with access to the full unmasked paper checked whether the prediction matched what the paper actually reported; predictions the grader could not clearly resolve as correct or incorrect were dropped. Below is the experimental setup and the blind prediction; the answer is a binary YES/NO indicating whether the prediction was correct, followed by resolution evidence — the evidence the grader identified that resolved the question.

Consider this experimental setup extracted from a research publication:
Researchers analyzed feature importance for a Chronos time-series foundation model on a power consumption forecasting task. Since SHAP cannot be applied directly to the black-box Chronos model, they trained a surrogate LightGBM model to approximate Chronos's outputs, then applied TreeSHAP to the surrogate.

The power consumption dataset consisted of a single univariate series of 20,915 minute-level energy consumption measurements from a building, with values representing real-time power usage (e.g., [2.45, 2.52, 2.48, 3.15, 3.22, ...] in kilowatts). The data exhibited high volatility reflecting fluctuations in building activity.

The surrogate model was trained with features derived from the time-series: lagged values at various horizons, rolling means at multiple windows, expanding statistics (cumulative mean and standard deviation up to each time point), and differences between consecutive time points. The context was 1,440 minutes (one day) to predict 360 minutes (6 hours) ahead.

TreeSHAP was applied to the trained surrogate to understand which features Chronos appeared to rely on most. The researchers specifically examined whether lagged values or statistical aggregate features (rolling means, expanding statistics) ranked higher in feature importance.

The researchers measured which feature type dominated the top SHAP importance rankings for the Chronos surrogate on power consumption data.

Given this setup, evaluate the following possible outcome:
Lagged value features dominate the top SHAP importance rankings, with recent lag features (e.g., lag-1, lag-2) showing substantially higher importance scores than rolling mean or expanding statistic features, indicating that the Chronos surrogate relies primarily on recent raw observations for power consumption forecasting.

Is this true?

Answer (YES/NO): NO